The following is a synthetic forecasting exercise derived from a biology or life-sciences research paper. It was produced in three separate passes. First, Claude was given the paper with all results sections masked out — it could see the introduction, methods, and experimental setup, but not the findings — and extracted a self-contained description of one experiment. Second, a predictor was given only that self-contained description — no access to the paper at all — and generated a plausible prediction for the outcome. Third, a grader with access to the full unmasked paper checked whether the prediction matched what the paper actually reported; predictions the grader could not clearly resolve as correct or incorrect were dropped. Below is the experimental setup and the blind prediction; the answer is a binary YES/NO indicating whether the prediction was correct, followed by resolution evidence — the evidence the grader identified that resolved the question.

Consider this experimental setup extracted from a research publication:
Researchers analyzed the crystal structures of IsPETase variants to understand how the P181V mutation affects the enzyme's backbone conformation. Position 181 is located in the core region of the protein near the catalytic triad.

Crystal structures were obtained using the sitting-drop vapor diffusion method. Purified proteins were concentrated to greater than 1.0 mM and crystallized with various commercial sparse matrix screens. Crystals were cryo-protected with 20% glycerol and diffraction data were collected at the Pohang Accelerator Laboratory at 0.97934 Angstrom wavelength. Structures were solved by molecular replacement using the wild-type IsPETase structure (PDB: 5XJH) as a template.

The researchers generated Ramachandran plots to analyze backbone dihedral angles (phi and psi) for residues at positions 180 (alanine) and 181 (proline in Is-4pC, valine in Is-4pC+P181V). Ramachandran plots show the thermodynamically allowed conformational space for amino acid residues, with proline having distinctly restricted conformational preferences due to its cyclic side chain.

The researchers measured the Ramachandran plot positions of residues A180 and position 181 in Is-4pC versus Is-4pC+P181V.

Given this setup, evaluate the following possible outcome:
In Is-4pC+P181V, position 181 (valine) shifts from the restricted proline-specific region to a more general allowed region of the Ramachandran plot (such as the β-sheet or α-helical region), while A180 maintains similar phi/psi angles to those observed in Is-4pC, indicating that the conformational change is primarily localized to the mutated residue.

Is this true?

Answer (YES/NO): NO